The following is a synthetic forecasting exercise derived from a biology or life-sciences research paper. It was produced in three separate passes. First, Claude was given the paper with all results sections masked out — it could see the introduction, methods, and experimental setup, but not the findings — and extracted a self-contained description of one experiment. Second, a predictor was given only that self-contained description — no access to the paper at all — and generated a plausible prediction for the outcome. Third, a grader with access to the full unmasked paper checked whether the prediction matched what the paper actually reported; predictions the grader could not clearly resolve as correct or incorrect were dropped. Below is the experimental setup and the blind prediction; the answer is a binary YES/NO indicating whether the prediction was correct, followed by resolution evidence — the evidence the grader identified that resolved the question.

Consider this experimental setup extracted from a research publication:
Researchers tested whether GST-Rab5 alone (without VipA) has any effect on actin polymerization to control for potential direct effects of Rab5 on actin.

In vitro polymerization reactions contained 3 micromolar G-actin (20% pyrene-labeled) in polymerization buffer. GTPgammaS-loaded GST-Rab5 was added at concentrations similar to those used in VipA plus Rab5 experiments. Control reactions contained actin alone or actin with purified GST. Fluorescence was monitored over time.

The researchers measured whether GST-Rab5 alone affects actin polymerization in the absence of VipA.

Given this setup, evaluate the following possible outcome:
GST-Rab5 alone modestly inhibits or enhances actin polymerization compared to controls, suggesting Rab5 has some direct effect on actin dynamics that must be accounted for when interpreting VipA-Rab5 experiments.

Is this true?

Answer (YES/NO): NO